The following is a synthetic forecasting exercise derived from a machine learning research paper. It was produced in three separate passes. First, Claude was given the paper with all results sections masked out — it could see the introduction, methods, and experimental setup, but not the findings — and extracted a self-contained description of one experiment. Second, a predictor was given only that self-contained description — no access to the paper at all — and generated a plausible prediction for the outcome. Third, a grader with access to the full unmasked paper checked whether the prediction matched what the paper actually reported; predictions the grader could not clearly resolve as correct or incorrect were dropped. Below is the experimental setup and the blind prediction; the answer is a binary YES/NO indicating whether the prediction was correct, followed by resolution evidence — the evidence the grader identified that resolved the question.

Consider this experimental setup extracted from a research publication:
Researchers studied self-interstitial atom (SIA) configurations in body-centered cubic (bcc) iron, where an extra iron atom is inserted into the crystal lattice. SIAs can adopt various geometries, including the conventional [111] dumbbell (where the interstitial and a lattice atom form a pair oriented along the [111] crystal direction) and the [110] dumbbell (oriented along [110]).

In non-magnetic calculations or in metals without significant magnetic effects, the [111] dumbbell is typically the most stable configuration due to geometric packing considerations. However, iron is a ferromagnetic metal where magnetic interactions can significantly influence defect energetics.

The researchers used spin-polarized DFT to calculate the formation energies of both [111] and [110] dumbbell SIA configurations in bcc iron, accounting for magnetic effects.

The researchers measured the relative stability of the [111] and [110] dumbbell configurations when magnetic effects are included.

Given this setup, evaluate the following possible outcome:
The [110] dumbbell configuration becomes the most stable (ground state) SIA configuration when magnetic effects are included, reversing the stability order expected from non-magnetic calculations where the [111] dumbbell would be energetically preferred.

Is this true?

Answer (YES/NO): YES